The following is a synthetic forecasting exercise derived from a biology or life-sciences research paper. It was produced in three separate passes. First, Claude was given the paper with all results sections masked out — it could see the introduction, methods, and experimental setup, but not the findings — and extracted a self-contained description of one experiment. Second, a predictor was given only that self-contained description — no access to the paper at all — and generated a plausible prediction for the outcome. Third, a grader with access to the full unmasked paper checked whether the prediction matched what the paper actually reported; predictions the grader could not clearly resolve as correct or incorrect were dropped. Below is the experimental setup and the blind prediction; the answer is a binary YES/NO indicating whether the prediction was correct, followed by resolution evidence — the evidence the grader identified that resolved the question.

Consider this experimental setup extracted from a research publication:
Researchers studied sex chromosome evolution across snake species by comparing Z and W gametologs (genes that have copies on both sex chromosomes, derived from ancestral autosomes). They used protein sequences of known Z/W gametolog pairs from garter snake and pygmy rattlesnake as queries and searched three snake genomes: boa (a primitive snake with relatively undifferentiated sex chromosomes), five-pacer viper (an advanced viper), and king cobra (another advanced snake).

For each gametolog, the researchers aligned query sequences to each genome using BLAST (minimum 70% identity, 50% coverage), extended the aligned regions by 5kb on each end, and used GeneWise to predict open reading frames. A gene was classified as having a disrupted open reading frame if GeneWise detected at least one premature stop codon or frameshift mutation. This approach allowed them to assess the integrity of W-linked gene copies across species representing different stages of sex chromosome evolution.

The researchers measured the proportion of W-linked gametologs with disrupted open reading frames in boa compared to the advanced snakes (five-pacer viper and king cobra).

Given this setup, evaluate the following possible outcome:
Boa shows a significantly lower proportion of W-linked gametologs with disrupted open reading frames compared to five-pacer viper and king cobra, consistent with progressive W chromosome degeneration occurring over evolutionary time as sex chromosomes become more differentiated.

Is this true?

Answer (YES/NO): YES